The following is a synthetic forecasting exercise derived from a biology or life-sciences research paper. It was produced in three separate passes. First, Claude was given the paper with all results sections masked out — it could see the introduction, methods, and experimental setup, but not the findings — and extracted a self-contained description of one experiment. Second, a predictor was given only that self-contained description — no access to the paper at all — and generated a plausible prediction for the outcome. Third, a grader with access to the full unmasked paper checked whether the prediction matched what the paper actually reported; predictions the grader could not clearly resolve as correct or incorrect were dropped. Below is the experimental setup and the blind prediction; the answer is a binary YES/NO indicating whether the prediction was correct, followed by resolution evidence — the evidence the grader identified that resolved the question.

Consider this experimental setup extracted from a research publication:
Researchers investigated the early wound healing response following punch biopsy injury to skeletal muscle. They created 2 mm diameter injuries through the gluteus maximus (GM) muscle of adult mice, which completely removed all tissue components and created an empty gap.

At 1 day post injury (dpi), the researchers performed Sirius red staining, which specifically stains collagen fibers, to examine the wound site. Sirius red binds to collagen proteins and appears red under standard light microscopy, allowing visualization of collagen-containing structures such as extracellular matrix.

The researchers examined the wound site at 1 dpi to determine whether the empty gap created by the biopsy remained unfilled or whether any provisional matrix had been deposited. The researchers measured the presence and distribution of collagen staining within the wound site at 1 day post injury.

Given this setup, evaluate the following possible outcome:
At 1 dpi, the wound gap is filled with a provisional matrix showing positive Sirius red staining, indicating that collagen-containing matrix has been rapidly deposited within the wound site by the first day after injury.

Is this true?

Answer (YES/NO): YES